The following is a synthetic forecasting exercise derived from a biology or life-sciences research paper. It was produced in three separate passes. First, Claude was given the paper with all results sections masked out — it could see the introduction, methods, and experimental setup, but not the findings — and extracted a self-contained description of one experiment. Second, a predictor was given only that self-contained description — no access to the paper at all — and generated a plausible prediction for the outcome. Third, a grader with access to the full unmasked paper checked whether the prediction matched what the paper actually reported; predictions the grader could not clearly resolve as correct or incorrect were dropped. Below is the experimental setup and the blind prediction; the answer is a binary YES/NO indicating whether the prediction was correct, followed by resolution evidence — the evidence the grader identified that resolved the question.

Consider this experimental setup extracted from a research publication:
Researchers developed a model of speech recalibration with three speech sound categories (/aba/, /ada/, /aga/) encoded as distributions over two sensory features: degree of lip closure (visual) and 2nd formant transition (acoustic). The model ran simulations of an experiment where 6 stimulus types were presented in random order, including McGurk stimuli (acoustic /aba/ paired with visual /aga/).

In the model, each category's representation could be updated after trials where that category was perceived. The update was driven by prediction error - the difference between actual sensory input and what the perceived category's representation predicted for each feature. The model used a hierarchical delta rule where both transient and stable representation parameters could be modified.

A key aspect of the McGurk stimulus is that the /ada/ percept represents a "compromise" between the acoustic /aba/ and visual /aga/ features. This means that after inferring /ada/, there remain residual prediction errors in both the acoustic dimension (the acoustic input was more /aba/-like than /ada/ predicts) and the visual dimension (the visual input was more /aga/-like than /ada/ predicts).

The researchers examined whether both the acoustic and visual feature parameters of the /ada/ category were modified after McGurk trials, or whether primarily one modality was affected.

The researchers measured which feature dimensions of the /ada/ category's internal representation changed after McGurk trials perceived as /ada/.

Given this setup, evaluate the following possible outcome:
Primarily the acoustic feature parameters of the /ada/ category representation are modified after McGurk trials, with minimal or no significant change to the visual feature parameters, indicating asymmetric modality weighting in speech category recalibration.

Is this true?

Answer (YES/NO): NO